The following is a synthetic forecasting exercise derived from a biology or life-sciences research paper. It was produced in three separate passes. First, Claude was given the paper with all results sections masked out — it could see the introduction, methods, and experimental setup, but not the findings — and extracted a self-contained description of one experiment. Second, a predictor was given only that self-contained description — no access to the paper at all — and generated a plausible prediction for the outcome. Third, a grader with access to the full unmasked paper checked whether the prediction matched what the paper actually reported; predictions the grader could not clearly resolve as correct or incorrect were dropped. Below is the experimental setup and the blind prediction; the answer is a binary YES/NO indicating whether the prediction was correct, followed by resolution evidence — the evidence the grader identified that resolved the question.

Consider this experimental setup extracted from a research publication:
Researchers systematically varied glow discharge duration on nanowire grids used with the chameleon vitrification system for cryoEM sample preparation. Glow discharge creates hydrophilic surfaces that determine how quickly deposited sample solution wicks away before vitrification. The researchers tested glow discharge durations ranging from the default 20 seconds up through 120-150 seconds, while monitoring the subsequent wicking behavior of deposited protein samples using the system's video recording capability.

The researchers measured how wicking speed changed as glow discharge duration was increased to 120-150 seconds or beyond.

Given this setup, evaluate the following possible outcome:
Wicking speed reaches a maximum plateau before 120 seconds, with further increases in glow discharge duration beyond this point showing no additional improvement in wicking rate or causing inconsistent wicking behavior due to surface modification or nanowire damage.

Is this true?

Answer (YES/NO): NO